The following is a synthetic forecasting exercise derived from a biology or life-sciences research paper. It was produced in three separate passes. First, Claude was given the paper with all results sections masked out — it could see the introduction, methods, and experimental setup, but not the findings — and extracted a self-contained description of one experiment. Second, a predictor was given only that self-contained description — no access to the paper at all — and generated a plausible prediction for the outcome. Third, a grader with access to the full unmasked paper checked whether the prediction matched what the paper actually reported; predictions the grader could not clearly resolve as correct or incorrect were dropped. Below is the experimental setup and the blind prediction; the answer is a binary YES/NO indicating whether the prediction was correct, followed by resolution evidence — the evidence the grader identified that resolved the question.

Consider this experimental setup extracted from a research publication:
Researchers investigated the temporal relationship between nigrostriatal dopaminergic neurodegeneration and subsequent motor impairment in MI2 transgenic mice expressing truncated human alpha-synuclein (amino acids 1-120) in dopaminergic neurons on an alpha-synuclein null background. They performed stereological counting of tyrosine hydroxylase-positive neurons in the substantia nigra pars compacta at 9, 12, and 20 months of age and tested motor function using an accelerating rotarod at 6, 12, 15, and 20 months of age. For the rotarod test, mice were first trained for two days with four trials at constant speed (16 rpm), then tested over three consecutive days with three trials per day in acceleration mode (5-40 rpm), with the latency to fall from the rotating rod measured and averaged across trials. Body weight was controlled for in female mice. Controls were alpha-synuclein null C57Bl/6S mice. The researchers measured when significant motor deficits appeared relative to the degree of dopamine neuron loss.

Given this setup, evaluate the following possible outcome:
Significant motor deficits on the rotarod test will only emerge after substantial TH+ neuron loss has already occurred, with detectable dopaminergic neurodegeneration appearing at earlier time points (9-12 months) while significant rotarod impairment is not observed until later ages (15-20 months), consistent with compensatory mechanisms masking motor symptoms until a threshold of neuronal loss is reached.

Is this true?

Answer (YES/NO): YES